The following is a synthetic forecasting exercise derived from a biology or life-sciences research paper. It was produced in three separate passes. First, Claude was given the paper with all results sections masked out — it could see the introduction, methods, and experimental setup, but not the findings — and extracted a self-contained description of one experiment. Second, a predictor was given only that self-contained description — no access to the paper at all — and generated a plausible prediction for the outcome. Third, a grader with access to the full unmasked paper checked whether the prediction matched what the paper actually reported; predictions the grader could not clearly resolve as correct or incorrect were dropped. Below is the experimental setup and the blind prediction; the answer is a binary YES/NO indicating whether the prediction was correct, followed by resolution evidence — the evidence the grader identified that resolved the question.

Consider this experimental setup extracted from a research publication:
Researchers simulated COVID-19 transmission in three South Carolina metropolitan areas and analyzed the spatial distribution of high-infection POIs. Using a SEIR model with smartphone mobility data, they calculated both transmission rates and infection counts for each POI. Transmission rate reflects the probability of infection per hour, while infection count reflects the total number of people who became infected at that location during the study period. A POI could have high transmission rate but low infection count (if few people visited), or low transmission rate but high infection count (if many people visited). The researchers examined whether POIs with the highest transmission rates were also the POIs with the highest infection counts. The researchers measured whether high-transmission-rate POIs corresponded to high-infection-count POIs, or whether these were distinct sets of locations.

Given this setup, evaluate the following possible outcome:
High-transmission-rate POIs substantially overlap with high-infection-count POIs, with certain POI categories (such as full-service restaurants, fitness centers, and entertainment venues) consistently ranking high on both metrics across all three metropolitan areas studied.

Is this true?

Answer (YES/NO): NO